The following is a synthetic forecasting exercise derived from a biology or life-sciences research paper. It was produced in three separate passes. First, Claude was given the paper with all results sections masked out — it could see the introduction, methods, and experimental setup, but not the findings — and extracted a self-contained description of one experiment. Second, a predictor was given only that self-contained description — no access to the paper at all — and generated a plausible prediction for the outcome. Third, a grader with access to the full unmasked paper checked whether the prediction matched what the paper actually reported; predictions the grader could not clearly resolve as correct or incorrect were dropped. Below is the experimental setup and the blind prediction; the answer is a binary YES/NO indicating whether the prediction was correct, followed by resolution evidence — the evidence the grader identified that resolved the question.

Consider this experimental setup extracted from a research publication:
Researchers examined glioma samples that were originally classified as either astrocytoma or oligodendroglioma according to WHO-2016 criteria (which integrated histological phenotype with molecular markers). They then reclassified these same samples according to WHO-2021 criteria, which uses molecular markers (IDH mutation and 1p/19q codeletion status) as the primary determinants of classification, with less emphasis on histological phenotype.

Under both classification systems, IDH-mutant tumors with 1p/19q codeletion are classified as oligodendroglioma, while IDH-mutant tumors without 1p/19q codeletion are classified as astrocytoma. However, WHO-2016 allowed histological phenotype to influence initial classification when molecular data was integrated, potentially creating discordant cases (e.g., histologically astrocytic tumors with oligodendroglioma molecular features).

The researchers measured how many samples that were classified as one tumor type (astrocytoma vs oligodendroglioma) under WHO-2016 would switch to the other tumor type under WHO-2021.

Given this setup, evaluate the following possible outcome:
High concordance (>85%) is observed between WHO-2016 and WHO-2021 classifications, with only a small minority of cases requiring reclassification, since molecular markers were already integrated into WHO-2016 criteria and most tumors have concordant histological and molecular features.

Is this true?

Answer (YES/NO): YES